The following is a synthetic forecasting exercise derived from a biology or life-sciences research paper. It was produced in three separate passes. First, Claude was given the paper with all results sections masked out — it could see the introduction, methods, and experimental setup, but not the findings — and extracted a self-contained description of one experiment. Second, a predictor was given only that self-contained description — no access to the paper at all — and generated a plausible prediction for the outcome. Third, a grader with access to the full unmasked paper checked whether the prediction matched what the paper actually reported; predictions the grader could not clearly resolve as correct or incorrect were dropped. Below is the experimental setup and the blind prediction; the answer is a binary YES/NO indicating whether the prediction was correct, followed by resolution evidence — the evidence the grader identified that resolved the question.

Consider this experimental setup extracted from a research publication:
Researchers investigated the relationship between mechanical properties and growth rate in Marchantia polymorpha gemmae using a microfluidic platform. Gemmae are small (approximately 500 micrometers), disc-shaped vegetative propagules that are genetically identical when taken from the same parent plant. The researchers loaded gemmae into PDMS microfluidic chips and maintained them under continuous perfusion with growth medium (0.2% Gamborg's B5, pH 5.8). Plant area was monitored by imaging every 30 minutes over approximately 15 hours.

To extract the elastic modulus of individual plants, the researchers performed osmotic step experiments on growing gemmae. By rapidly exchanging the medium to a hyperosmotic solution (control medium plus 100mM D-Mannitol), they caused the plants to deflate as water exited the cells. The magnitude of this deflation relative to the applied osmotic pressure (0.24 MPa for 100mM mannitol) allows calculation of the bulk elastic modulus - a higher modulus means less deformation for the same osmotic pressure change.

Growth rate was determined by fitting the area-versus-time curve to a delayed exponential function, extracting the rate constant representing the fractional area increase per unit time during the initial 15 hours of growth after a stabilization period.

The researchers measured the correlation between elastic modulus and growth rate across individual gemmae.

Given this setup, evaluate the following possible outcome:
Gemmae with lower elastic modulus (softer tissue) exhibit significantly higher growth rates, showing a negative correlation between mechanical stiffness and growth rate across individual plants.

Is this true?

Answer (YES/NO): YES